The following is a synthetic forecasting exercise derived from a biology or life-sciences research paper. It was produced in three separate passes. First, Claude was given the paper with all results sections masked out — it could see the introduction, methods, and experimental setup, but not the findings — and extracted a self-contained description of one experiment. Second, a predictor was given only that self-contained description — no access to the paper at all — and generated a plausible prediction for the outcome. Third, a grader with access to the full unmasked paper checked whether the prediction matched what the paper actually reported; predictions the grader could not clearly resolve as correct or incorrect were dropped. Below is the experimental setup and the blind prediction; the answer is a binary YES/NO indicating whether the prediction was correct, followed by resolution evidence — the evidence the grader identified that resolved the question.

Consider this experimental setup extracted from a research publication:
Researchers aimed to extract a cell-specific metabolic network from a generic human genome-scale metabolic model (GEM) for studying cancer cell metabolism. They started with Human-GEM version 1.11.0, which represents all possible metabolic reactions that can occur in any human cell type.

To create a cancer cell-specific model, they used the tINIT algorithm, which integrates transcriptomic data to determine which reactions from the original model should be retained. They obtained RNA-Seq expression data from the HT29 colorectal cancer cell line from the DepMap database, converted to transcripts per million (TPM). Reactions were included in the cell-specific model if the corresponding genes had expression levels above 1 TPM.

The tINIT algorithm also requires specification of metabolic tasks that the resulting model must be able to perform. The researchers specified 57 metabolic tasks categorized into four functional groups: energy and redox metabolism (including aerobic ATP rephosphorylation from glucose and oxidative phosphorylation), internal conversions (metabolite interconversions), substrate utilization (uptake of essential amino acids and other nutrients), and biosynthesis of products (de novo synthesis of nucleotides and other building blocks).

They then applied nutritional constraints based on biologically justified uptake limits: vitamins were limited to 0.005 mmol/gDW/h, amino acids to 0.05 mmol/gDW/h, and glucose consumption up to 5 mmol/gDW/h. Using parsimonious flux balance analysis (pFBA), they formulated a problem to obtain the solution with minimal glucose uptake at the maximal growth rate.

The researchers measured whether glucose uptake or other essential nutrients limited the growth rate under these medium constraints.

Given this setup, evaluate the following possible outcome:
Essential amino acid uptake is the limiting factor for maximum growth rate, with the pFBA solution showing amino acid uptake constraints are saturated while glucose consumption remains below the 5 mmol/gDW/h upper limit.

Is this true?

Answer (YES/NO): NO